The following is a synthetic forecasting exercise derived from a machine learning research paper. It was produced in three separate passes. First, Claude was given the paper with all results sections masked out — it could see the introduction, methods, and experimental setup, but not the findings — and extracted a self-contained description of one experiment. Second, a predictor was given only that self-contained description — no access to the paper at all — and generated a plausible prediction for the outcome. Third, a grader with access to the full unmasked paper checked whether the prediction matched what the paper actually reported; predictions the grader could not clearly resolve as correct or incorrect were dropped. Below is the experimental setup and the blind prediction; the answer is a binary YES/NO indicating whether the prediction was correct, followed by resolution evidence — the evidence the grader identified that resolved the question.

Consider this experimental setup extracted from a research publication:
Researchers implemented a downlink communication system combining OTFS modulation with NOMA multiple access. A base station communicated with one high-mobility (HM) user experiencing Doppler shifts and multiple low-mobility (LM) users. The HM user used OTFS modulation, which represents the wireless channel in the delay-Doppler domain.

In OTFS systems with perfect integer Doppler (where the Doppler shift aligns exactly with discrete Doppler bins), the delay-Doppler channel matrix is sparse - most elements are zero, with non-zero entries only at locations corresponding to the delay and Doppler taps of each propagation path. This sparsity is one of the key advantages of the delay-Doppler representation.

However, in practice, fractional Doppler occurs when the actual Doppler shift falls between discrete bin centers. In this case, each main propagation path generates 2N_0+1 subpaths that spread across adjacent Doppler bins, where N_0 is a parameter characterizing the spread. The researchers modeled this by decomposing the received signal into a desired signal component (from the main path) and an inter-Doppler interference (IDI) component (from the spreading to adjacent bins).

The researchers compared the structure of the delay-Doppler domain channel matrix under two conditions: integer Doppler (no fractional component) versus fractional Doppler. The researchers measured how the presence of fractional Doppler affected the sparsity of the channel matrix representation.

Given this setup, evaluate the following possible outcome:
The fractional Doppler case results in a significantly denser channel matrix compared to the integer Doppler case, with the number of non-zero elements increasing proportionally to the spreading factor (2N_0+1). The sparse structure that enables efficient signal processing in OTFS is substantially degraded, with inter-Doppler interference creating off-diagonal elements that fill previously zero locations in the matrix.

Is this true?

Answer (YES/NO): YES